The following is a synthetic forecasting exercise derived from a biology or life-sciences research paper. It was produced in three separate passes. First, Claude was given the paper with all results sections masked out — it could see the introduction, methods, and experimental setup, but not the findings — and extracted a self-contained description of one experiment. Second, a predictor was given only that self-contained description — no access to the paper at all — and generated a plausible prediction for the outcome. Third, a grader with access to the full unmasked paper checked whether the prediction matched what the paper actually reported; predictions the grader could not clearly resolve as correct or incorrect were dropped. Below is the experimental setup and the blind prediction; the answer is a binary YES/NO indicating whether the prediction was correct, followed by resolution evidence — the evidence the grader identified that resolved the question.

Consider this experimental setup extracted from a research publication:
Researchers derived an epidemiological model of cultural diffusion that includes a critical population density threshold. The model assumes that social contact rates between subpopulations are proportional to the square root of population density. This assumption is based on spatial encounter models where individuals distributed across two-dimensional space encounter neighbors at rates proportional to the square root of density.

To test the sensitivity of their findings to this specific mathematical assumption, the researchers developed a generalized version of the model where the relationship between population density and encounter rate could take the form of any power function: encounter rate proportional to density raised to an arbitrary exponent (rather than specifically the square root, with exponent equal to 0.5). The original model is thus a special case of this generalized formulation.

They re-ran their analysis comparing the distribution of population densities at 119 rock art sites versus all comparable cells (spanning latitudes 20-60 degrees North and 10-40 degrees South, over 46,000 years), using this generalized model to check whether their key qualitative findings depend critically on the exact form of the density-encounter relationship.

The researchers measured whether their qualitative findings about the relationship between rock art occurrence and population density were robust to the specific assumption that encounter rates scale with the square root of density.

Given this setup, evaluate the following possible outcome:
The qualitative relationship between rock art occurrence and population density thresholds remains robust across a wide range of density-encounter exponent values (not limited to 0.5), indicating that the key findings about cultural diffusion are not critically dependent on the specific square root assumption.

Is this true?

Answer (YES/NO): YES